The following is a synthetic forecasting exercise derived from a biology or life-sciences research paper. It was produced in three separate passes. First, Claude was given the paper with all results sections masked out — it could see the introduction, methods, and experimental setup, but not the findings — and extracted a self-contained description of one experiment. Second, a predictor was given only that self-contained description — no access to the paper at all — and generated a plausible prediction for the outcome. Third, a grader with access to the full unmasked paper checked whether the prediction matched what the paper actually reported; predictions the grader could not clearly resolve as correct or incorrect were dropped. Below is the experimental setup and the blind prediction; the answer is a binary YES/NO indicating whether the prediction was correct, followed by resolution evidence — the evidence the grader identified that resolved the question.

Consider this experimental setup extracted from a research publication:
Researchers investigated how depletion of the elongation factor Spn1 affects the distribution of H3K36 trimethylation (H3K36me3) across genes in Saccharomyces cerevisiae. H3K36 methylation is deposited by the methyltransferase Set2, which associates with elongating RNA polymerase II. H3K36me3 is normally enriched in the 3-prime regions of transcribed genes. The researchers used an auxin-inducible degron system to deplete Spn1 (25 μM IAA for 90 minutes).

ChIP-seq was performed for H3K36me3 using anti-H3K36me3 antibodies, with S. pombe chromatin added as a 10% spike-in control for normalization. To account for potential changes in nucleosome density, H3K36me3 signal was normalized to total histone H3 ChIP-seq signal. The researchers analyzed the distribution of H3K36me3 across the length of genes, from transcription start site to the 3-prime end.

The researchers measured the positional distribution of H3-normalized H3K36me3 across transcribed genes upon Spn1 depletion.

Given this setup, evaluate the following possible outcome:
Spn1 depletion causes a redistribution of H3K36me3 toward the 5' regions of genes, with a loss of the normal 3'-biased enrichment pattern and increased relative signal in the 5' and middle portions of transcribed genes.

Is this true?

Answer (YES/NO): NO